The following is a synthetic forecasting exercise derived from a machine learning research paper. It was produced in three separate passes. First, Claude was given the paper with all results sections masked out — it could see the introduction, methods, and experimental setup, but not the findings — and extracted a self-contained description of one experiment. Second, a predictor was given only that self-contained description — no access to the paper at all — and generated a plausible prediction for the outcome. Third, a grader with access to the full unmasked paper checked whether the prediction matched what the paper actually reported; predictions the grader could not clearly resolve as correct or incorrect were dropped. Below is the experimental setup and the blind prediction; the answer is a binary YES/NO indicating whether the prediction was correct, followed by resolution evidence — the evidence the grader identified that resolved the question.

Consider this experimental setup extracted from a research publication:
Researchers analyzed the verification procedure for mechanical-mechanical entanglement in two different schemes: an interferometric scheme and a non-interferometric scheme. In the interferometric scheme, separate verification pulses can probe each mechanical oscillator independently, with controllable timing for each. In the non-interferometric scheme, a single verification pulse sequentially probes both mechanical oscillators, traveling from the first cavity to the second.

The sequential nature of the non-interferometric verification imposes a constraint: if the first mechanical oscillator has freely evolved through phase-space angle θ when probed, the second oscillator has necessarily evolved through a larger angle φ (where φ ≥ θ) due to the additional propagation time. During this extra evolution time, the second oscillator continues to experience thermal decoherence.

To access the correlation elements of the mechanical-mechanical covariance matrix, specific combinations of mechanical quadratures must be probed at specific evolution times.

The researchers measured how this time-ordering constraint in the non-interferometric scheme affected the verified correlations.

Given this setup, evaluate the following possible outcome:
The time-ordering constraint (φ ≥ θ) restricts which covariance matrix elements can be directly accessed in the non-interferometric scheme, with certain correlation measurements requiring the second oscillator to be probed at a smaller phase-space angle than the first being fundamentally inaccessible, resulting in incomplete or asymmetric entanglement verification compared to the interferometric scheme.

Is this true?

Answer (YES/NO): NO